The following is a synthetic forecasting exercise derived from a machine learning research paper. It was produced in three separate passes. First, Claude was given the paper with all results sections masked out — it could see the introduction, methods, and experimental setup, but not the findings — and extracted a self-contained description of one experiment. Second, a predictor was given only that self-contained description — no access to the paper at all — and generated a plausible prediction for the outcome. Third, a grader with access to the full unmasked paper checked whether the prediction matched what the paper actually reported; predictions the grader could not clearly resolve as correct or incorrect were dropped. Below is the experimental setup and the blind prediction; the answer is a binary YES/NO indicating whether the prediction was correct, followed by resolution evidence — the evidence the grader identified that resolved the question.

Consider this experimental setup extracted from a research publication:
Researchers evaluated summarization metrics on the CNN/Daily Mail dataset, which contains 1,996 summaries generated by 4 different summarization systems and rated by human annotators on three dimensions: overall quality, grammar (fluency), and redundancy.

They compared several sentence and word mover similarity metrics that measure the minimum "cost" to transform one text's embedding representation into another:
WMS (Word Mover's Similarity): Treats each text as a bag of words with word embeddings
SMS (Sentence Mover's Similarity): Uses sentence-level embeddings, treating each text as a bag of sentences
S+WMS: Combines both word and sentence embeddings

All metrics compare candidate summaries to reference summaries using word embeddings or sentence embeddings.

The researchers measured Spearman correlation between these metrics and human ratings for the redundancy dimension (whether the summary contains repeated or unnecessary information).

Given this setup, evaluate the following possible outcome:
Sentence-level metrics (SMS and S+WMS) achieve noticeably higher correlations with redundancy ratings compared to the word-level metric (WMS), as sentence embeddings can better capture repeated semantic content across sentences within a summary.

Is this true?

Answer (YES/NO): NO